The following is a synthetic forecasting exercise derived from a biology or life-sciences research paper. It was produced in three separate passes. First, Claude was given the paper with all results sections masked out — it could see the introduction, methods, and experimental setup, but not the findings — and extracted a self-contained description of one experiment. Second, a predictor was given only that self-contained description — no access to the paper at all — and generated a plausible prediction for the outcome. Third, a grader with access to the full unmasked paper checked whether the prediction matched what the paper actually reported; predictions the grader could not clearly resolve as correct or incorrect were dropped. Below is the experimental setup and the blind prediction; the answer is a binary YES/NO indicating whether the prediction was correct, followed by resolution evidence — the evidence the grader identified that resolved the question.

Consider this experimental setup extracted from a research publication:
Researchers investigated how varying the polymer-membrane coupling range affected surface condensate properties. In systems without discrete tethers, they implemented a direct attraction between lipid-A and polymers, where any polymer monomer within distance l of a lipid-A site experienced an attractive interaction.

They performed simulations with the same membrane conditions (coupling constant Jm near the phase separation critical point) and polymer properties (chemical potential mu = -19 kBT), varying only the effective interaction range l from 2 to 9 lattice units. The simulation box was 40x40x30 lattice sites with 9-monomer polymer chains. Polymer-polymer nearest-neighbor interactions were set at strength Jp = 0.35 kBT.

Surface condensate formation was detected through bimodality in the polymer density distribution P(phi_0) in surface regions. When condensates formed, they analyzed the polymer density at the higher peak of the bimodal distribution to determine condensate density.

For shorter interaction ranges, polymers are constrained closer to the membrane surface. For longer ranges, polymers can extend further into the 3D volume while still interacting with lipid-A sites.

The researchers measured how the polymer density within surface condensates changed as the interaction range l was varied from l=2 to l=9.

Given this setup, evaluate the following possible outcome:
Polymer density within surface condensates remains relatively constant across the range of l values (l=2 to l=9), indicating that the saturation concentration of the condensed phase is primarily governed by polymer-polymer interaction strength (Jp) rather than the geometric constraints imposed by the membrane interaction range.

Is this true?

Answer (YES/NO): NO